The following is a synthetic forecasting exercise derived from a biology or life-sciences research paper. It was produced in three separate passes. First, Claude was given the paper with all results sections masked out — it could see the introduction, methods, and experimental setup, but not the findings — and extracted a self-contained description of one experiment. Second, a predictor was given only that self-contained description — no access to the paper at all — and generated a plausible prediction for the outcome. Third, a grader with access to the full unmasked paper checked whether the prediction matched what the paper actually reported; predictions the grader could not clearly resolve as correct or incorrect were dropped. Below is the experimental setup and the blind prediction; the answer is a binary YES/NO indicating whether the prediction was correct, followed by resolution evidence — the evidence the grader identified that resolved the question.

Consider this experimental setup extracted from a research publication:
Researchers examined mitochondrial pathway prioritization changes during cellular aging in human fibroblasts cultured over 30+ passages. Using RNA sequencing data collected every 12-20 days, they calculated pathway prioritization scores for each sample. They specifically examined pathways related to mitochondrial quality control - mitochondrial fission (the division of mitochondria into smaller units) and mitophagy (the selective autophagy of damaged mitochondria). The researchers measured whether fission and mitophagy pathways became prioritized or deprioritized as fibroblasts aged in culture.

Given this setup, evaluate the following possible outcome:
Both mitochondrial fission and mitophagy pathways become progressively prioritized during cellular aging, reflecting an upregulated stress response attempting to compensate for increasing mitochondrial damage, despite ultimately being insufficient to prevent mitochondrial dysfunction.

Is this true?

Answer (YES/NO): YES